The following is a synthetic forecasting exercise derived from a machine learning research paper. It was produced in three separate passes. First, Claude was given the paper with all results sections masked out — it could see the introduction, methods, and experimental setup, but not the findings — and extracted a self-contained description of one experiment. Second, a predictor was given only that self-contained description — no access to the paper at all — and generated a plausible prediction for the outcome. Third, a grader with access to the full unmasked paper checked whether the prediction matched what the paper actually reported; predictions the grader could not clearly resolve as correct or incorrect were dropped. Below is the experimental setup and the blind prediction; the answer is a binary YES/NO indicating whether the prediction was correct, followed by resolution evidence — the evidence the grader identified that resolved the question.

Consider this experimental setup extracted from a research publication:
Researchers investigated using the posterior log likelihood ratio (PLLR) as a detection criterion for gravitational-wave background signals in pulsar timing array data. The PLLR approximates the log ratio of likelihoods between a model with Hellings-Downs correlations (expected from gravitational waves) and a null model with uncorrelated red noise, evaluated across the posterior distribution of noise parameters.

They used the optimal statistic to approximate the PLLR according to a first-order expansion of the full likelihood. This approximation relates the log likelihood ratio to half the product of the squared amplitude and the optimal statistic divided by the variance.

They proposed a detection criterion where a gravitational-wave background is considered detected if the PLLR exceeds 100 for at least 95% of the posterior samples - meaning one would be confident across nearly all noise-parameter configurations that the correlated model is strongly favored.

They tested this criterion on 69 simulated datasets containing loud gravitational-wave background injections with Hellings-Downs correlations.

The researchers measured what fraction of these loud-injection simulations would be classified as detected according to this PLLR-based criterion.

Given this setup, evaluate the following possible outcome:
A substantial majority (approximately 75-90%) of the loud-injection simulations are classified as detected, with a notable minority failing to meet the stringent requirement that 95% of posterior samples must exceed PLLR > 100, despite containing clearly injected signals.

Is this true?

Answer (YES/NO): NO